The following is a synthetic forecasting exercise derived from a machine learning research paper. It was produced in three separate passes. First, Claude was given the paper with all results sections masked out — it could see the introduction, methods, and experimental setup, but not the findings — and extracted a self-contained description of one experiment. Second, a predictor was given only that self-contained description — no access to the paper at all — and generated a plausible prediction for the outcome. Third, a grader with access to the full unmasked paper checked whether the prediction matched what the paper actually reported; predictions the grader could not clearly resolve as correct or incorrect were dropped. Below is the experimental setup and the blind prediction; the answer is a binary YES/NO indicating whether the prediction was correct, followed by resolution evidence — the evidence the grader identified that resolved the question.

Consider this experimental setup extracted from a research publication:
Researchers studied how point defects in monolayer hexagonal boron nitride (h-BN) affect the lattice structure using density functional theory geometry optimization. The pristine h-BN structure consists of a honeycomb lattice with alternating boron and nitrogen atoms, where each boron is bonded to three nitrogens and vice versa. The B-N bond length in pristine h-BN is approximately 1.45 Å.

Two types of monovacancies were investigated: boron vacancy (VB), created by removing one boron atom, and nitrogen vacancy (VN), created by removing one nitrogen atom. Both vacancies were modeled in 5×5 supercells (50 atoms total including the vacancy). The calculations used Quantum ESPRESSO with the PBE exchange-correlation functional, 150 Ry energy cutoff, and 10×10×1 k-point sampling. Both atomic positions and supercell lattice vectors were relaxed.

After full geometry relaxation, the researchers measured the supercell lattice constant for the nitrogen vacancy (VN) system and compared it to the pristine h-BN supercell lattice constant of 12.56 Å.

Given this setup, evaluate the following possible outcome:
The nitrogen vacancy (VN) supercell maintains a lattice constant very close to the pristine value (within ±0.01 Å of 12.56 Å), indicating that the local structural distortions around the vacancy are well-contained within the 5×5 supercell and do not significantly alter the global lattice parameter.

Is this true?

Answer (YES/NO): NO